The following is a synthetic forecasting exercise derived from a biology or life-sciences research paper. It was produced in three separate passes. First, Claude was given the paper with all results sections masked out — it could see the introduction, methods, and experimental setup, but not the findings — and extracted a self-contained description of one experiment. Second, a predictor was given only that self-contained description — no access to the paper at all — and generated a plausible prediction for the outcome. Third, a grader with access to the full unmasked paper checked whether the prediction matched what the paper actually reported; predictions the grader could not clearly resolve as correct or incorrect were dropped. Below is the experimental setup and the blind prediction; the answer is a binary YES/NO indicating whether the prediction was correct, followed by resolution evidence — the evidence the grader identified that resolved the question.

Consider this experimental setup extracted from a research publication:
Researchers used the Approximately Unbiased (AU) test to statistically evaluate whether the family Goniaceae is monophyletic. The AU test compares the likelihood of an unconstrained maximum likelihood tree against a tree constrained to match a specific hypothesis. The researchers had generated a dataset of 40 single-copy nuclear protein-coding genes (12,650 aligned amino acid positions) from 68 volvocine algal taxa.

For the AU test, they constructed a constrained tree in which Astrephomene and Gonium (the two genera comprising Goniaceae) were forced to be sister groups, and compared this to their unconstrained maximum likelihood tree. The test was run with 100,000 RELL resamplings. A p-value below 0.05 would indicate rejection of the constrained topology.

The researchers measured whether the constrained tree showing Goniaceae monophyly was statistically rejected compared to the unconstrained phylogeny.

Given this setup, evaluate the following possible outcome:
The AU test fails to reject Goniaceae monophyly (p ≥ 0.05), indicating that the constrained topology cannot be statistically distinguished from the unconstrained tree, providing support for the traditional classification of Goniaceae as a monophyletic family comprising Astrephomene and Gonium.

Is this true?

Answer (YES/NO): NO